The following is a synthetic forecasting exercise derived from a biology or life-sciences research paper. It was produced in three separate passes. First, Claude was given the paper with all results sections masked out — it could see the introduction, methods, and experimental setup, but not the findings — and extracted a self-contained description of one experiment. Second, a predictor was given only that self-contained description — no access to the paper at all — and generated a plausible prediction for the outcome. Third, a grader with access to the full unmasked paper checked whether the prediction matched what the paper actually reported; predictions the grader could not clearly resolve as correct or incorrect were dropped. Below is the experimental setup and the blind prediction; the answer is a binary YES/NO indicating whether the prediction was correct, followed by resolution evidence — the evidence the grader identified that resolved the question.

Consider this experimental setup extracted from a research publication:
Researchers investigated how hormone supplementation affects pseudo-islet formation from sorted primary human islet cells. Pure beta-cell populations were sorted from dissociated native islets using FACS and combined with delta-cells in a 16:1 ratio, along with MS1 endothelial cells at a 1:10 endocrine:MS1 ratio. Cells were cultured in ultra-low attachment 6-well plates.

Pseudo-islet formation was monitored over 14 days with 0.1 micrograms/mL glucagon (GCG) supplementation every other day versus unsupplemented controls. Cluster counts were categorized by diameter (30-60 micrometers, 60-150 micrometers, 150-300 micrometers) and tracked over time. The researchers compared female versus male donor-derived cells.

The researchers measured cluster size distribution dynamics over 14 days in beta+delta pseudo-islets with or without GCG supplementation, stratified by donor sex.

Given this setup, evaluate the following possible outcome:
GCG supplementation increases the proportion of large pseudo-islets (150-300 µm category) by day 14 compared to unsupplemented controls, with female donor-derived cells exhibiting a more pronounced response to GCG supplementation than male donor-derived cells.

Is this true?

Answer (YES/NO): NO